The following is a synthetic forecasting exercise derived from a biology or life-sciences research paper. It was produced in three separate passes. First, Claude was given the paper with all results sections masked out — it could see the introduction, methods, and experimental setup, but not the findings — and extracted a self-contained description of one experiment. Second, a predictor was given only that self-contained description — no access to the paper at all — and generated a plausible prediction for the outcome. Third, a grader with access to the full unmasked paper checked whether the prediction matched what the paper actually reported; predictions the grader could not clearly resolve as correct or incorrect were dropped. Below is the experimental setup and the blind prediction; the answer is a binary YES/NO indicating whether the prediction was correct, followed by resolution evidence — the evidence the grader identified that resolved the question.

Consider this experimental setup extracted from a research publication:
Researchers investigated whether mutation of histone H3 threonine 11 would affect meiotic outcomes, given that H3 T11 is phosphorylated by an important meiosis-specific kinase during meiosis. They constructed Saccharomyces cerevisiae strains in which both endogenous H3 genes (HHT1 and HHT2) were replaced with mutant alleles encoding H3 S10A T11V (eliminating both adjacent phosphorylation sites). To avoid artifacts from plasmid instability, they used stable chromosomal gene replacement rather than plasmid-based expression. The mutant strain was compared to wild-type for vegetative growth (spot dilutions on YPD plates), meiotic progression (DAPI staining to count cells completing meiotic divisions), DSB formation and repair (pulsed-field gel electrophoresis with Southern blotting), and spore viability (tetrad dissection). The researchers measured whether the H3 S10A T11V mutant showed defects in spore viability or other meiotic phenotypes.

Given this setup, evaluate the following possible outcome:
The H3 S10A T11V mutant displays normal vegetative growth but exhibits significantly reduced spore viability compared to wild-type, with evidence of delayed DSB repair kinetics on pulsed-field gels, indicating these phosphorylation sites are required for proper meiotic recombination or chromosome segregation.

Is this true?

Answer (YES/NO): NO